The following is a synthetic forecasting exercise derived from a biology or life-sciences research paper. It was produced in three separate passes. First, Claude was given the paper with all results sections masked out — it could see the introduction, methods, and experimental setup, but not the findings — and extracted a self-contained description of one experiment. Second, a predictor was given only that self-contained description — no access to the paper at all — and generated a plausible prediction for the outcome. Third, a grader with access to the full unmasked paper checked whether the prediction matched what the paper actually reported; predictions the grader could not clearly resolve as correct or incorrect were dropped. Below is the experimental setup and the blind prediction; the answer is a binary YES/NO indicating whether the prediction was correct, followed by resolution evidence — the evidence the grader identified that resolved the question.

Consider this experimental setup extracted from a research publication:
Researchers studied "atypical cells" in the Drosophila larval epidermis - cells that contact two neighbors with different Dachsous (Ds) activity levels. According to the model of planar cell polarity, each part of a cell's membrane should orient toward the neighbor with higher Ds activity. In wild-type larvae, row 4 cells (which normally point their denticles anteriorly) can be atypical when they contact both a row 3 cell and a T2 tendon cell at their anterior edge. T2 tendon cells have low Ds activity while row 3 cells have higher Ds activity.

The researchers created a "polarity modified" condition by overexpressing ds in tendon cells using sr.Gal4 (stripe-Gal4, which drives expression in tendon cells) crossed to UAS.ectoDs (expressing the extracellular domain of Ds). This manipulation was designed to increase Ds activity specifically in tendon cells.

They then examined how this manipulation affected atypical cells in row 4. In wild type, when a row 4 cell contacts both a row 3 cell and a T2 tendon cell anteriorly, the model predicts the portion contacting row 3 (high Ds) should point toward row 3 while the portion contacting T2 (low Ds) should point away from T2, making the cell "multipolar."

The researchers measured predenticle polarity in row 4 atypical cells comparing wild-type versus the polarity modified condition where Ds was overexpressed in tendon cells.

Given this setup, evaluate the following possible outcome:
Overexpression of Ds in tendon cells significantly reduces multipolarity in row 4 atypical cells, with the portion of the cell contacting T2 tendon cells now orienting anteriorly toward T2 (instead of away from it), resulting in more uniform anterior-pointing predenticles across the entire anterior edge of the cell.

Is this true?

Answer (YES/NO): NO